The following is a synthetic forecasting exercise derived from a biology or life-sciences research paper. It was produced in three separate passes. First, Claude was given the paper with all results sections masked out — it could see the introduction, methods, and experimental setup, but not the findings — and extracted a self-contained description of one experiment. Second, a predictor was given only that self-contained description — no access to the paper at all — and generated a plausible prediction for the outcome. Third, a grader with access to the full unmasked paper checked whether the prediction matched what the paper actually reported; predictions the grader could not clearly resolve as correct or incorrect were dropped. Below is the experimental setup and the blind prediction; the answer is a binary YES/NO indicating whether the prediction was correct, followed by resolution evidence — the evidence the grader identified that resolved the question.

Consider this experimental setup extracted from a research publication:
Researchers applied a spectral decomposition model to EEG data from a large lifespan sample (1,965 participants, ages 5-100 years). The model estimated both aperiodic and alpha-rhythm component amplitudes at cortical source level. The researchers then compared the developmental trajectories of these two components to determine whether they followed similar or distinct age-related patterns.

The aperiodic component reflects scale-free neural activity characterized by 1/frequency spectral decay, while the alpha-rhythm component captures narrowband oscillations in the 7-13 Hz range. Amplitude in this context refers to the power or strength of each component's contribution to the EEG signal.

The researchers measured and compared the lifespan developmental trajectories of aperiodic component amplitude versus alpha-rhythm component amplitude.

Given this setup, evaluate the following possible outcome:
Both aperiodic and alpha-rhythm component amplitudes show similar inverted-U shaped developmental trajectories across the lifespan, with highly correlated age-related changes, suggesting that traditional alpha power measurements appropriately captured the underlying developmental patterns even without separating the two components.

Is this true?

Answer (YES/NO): NO